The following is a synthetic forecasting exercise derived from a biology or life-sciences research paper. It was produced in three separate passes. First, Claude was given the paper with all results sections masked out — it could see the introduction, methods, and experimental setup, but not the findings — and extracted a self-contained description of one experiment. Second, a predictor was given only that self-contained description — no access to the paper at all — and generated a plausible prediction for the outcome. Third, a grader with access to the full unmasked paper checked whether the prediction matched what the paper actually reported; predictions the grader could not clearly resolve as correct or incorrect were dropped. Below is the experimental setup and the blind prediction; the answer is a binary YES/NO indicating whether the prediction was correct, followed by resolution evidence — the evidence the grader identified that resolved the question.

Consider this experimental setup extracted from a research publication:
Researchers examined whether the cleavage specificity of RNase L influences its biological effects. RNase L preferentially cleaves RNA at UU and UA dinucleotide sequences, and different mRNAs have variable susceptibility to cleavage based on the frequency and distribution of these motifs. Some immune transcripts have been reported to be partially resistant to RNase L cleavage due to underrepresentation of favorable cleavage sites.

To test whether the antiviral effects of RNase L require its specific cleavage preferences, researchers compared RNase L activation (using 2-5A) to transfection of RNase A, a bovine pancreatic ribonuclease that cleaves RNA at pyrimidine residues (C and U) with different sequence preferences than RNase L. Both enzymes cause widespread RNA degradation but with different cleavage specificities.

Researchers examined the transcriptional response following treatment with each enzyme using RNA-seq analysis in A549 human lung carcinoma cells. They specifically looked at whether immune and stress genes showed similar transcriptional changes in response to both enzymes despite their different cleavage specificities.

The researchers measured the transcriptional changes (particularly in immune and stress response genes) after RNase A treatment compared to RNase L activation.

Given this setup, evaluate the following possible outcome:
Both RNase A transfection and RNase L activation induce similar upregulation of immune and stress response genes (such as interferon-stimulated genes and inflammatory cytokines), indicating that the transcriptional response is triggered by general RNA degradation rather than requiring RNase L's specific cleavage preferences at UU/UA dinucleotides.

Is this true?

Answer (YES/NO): NO